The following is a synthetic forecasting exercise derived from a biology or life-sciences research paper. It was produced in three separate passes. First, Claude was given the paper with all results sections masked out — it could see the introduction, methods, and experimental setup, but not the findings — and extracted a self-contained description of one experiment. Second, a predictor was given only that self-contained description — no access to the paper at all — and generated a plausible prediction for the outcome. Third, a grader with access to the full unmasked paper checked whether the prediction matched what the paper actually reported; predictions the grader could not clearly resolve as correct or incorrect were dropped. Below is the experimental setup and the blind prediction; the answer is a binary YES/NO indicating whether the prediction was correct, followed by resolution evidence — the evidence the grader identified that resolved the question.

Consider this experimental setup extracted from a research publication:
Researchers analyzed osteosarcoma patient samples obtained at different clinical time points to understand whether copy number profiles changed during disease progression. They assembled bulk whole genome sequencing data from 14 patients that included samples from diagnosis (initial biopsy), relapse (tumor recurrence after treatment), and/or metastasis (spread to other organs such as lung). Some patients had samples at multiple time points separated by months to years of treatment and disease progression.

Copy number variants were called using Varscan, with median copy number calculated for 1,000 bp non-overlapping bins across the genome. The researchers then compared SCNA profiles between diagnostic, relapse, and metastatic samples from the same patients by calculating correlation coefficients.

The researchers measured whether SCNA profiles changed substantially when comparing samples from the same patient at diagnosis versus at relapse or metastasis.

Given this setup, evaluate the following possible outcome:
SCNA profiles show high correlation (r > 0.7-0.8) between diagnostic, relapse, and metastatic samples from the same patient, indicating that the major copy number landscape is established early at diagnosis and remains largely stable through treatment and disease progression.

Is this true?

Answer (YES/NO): NO